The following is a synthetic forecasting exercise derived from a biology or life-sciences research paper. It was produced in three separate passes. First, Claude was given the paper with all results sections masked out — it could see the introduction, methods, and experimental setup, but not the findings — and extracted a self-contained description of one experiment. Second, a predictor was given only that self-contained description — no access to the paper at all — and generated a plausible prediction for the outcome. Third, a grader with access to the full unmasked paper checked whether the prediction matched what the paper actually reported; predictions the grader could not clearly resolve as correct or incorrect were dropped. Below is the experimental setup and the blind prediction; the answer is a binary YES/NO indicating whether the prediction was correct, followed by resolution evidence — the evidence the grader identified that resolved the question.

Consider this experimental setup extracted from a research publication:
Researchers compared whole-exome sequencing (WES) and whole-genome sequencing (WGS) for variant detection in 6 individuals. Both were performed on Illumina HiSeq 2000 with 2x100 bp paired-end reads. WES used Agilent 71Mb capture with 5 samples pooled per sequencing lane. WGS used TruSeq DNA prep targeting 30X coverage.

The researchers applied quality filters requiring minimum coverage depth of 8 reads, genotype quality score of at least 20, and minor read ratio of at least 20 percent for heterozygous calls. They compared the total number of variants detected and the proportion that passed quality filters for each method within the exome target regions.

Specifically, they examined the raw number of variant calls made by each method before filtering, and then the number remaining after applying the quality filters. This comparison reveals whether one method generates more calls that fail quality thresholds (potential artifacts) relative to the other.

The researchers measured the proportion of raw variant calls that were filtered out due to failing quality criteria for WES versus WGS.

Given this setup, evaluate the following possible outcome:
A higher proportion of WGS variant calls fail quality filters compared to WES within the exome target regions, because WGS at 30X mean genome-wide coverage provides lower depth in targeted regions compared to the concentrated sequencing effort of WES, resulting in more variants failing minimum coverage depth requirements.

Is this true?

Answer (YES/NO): NO